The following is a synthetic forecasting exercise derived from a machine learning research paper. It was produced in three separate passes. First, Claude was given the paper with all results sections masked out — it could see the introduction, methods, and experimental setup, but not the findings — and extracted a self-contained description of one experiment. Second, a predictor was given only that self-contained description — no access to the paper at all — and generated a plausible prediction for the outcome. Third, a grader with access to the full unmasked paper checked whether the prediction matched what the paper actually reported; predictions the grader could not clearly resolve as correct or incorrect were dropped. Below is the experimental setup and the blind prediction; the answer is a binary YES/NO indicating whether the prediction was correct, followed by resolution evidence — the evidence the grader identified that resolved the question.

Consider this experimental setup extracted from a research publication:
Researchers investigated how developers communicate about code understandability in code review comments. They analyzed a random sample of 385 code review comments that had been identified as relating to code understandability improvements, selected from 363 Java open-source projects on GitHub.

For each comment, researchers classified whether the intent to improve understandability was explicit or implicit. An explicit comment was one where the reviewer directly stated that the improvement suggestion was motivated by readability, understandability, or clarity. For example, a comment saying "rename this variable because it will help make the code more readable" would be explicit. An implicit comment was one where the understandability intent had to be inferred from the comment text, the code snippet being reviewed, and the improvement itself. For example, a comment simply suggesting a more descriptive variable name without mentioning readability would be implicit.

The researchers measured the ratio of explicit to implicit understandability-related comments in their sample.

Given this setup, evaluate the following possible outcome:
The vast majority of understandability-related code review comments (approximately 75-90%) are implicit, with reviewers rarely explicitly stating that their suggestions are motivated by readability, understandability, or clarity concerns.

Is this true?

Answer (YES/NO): YES